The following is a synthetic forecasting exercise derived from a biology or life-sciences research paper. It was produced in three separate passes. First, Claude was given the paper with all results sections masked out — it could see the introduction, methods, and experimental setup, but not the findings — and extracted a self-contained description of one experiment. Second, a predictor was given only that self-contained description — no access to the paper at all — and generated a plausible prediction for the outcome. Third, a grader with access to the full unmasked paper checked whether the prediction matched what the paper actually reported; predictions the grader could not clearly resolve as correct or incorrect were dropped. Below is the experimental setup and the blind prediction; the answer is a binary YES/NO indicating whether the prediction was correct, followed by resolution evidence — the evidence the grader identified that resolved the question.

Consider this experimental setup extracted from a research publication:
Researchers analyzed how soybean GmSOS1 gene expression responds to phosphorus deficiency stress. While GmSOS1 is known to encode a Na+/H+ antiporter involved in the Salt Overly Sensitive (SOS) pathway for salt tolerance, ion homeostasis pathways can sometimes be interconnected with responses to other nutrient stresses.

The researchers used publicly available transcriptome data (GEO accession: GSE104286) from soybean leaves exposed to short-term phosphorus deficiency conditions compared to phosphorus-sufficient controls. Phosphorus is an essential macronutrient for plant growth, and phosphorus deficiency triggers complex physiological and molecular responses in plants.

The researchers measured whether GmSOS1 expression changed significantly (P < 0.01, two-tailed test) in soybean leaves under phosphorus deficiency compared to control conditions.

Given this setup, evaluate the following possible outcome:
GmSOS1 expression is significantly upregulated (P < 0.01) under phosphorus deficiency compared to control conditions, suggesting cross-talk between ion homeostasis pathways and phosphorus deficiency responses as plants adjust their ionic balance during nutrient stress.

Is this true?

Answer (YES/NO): NO